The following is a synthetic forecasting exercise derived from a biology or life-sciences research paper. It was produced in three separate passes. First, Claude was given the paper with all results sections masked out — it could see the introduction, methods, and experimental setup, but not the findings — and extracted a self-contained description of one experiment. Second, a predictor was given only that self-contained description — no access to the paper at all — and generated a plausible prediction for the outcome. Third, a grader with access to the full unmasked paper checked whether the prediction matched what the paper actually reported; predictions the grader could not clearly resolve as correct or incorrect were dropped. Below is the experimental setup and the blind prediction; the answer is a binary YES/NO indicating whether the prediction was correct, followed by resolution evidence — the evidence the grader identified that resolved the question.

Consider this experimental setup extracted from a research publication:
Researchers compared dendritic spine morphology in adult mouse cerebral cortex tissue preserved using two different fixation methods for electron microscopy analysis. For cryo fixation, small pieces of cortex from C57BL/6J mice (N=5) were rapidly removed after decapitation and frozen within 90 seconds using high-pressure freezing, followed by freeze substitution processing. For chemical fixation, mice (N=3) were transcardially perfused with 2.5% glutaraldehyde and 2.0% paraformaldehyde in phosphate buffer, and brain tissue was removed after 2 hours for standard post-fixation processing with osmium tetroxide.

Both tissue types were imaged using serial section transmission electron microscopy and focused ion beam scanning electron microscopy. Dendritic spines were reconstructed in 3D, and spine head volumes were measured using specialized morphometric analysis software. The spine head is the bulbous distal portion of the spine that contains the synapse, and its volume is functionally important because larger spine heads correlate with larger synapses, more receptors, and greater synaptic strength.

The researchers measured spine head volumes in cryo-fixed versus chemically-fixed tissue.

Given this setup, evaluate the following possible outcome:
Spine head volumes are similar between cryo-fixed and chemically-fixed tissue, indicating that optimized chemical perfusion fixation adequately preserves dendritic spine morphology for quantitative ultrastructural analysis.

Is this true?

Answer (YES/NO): NO